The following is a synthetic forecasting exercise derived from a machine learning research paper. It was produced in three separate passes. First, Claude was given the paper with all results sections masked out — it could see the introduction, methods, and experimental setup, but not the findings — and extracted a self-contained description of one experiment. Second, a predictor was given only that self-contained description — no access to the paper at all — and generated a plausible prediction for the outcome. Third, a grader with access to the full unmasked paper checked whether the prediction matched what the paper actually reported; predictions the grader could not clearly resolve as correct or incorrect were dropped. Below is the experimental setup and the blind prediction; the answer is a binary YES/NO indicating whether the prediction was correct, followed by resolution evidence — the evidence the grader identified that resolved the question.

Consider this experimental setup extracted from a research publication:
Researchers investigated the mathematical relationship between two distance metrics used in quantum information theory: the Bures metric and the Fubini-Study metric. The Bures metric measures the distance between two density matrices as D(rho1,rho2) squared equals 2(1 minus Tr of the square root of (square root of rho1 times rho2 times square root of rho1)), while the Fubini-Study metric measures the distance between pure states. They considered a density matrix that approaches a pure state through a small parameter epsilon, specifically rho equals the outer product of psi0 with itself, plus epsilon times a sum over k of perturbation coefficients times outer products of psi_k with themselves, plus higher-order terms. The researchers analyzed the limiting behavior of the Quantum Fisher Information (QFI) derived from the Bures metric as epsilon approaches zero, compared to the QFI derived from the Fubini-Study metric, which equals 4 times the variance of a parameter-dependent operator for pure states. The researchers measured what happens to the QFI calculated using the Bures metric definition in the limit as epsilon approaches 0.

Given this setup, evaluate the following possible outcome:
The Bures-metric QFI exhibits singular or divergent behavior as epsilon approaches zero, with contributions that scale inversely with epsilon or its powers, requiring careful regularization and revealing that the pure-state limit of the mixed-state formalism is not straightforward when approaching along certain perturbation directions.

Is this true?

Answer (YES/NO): NO